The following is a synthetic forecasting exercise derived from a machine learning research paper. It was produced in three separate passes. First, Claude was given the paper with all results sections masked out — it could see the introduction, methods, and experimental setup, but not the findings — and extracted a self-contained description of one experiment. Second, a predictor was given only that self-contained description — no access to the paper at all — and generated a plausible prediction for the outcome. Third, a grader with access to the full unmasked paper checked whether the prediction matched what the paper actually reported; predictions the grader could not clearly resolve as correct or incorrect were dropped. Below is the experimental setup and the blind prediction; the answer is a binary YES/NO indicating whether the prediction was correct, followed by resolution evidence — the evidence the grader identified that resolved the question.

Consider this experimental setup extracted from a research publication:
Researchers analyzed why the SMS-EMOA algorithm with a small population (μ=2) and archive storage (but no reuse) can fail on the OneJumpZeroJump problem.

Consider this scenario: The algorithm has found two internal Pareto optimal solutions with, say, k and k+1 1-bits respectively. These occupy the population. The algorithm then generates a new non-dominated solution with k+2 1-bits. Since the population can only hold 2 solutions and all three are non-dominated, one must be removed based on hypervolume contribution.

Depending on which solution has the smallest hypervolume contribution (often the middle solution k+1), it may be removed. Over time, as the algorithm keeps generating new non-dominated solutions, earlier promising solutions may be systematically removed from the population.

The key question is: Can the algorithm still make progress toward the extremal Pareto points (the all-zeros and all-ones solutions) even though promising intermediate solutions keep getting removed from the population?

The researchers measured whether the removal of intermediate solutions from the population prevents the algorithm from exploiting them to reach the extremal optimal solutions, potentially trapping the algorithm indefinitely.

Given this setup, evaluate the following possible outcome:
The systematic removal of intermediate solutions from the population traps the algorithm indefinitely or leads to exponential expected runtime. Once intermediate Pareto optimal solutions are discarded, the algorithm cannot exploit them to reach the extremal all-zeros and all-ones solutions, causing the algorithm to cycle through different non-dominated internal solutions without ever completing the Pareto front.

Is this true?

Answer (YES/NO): NO